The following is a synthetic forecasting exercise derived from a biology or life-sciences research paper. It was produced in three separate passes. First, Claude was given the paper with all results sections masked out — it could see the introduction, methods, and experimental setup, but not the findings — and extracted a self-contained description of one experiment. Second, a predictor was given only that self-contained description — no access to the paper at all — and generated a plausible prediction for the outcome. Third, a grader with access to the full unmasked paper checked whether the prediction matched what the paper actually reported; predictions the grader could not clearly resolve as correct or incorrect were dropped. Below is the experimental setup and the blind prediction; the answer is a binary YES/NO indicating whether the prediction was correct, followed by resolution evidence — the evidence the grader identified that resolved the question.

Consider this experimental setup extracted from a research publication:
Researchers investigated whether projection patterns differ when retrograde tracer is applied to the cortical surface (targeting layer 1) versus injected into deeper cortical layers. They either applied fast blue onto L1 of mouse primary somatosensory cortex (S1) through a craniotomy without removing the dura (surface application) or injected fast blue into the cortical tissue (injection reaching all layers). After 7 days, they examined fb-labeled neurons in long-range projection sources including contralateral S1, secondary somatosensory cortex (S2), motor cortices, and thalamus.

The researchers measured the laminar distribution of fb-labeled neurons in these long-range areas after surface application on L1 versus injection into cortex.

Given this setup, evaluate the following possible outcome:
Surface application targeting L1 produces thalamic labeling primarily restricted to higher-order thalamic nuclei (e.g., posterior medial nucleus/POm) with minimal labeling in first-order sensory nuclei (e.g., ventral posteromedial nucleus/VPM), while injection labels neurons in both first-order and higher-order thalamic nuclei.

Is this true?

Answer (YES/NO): YES